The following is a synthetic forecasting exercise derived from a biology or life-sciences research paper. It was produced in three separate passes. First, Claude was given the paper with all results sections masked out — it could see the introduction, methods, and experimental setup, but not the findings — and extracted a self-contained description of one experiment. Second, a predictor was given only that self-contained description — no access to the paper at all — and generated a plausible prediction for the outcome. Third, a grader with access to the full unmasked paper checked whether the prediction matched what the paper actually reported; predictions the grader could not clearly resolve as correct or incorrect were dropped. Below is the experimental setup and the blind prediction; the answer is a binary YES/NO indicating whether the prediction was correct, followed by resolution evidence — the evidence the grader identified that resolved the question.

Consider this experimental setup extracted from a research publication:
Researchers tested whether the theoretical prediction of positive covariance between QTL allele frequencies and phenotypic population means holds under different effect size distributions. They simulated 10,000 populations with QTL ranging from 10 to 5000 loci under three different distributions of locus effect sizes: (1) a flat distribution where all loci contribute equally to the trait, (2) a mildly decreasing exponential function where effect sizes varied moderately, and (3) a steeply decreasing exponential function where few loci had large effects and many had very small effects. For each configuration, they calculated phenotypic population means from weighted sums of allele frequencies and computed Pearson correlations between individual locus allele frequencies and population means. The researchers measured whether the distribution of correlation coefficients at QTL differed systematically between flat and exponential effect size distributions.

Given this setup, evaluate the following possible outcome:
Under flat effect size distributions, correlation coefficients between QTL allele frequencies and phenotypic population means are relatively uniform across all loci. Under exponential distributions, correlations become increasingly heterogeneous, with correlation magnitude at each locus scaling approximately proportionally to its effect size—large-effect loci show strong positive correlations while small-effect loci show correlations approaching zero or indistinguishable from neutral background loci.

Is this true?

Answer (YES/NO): YES